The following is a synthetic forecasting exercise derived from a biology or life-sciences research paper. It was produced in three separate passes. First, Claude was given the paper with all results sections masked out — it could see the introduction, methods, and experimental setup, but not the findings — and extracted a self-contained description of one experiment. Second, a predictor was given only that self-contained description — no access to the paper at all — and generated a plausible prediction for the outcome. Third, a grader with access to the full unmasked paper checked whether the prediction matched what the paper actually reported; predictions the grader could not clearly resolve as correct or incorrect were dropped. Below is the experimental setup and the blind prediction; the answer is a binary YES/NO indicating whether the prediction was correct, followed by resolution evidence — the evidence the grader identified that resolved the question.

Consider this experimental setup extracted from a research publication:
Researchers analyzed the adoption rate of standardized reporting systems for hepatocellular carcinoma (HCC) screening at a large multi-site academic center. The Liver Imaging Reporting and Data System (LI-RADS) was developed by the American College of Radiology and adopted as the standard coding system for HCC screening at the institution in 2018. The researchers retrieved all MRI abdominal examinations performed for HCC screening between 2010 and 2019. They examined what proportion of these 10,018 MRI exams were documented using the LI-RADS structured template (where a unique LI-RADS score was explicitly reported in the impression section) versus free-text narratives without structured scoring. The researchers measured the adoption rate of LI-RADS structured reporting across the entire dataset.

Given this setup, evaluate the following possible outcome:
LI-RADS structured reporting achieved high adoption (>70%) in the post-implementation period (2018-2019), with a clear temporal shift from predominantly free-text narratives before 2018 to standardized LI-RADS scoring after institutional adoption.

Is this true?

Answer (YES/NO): NO